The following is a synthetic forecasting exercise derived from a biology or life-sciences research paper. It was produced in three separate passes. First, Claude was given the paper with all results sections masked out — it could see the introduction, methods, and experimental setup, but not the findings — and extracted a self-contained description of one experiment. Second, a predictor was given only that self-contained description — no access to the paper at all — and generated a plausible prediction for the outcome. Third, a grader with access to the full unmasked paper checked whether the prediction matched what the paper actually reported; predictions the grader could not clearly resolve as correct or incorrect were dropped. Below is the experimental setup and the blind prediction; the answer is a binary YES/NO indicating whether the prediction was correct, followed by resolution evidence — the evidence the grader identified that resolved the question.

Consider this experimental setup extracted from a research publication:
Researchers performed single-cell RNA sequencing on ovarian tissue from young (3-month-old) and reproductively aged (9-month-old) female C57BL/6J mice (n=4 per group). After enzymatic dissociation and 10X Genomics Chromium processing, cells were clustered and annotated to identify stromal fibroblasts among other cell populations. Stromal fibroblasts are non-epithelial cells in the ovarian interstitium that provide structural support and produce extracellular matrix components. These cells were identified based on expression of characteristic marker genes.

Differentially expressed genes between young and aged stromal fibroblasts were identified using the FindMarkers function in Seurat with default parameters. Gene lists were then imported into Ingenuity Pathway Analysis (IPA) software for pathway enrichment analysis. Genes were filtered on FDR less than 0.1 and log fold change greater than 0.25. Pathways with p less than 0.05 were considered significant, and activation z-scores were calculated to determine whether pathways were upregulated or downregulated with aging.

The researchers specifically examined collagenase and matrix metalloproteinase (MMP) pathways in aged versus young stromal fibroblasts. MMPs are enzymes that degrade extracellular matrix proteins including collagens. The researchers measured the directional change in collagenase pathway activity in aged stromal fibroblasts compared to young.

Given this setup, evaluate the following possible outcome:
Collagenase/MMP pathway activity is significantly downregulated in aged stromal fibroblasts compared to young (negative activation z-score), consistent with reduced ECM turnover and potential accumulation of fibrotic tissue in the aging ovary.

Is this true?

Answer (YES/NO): YES